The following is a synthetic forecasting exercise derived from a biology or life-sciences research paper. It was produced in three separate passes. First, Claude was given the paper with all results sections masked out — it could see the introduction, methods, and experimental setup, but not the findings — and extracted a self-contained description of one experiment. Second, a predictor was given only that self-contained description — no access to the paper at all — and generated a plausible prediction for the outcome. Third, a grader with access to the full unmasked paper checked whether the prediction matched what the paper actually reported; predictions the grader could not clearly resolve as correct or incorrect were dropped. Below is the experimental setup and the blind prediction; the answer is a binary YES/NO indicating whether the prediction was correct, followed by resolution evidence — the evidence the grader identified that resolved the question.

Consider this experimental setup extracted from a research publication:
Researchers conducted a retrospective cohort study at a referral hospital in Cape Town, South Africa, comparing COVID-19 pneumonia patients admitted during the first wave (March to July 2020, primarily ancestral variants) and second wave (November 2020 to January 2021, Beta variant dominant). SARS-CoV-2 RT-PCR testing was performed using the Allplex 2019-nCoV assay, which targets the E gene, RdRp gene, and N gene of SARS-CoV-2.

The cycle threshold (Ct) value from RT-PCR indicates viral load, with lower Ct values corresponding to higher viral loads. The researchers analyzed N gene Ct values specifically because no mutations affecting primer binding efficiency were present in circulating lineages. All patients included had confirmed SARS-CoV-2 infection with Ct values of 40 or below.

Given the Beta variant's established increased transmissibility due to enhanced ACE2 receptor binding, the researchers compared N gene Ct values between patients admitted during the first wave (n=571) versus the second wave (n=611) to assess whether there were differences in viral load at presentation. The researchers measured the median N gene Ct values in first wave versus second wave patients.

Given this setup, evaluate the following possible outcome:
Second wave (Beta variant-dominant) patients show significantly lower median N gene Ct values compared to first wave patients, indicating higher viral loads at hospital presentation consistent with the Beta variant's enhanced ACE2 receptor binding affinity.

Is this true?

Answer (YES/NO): NO